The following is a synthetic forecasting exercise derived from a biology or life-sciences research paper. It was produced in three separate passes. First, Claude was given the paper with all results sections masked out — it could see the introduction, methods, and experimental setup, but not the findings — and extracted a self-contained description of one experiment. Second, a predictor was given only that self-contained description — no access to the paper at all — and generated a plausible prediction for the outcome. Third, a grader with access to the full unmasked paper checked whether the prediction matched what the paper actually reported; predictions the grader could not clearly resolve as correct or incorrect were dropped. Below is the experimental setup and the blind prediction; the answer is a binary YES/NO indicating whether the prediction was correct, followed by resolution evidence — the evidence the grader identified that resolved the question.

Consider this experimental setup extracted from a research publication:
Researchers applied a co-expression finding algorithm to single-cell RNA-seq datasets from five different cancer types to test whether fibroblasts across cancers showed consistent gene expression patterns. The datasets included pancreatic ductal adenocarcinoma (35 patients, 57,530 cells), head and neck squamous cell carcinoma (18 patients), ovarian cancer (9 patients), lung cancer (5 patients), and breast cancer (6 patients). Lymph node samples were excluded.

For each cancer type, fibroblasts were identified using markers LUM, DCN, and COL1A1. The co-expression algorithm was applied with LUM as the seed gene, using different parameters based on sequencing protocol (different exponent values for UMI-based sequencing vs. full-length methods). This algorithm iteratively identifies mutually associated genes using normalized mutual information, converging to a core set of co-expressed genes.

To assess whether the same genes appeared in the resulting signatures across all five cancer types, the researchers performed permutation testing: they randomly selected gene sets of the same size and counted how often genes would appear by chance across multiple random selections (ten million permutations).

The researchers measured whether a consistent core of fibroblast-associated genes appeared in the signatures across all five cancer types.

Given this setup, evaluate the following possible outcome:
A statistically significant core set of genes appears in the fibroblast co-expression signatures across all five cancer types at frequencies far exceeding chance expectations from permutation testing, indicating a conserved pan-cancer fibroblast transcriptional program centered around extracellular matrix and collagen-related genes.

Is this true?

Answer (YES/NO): YES